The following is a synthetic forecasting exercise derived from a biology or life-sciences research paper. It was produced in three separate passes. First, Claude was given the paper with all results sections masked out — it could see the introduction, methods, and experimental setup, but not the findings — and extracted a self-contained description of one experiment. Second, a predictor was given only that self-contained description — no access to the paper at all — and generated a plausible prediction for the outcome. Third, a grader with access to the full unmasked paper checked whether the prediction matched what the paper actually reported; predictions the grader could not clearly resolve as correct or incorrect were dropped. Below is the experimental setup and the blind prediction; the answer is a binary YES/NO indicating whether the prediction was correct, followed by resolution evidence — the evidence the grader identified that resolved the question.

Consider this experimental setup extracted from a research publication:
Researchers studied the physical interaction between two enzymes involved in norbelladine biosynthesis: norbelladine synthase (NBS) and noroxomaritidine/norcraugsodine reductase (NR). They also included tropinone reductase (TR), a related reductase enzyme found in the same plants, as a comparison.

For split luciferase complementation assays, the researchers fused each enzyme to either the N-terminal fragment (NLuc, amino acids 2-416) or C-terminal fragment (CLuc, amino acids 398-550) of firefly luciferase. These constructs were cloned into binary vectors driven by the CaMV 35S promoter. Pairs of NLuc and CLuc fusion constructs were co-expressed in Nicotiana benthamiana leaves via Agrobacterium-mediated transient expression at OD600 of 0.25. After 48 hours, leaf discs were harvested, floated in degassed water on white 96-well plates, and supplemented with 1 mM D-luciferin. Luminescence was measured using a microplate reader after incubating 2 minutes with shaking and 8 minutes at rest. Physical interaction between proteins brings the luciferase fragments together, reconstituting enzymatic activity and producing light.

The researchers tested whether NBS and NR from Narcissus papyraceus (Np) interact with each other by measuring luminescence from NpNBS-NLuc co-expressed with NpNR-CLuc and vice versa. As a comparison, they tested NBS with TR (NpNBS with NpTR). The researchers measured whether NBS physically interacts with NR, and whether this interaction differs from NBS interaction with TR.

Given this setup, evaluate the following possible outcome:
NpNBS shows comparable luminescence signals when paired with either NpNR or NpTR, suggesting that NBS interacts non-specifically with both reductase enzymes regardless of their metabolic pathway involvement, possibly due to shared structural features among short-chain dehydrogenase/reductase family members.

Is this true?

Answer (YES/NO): NO